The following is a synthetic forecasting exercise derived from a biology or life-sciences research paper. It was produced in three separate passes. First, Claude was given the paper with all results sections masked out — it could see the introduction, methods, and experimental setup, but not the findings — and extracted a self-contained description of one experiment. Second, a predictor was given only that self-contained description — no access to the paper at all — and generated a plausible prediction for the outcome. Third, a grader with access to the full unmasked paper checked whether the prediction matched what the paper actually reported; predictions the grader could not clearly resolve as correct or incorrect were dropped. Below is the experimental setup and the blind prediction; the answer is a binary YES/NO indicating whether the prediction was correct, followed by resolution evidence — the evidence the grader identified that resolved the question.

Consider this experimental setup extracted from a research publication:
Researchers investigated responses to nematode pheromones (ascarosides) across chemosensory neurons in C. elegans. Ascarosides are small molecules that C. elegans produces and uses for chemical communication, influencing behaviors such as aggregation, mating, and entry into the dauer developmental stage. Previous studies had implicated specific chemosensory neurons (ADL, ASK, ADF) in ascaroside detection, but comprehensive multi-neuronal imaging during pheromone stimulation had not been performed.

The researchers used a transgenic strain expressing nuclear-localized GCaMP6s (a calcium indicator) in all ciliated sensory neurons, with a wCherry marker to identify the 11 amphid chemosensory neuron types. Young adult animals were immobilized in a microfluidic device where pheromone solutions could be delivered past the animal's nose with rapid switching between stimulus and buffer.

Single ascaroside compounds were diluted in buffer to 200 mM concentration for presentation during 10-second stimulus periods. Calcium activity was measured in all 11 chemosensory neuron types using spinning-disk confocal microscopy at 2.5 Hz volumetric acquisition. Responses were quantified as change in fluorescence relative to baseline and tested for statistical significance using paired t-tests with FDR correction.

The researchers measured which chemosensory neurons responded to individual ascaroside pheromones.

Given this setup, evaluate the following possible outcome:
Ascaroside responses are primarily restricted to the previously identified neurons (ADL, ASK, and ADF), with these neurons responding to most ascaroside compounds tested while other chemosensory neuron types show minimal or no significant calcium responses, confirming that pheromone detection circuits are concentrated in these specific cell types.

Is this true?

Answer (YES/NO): NO